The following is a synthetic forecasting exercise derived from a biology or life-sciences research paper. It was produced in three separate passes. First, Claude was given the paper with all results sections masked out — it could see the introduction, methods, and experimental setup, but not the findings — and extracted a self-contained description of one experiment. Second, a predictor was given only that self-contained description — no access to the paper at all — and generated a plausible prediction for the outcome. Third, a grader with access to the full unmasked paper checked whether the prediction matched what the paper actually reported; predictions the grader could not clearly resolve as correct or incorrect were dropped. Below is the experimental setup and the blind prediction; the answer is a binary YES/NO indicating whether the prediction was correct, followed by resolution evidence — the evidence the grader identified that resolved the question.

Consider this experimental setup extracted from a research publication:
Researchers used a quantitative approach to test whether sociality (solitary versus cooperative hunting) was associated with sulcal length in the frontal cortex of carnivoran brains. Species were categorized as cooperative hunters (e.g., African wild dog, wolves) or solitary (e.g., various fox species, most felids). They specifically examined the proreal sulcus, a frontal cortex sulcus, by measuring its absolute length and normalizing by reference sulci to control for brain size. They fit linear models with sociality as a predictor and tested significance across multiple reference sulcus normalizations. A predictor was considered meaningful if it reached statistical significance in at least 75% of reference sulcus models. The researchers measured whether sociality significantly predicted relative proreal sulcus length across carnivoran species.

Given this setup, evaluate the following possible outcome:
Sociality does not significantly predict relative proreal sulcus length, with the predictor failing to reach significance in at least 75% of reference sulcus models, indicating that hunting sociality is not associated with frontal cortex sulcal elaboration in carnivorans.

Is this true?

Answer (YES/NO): NO